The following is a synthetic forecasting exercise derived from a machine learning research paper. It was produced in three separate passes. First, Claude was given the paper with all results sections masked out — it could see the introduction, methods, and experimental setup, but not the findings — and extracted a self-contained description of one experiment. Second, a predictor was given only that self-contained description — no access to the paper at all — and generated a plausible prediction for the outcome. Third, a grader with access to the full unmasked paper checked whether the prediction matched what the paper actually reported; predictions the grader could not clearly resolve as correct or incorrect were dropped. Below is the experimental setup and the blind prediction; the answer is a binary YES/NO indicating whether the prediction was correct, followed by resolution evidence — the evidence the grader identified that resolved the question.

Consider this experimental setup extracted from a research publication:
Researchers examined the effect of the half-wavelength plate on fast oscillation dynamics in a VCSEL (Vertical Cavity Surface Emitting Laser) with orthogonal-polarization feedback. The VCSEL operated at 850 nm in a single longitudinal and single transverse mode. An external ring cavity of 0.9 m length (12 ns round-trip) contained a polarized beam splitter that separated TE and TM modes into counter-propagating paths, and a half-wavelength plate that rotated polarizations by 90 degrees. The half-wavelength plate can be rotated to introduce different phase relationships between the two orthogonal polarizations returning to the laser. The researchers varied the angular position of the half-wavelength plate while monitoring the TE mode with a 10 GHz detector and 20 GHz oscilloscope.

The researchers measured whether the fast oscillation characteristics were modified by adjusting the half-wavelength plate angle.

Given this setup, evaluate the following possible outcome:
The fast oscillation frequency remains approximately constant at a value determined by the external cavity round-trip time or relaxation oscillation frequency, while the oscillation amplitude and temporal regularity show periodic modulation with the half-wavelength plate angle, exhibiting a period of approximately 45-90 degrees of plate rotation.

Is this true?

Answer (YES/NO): NO